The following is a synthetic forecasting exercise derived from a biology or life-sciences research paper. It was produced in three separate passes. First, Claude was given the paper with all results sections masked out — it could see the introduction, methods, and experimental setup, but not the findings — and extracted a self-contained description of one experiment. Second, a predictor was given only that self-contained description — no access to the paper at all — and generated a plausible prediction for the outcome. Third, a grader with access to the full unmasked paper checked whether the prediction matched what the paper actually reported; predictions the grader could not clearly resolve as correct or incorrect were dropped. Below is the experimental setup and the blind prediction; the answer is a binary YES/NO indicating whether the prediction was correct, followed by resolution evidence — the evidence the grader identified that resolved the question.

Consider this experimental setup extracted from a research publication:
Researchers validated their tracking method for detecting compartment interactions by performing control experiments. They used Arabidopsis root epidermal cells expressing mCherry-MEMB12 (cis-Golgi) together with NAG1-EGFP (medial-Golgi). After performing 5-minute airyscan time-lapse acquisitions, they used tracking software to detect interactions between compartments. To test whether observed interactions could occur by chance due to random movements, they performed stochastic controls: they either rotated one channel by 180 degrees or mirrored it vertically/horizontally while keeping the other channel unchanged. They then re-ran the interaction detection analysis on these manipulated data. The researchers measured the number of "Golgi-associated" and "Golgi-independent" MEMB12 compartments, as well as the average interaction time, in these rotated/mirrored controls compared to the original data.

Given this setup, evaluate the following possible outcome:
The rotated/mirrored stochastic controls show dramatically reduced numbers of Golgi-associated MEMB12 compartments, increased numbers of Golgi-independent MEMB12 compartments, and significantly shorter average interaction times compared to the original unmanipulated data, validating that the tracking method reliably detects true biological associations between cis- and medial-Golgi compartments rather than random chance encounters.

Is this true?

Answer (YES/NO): YES